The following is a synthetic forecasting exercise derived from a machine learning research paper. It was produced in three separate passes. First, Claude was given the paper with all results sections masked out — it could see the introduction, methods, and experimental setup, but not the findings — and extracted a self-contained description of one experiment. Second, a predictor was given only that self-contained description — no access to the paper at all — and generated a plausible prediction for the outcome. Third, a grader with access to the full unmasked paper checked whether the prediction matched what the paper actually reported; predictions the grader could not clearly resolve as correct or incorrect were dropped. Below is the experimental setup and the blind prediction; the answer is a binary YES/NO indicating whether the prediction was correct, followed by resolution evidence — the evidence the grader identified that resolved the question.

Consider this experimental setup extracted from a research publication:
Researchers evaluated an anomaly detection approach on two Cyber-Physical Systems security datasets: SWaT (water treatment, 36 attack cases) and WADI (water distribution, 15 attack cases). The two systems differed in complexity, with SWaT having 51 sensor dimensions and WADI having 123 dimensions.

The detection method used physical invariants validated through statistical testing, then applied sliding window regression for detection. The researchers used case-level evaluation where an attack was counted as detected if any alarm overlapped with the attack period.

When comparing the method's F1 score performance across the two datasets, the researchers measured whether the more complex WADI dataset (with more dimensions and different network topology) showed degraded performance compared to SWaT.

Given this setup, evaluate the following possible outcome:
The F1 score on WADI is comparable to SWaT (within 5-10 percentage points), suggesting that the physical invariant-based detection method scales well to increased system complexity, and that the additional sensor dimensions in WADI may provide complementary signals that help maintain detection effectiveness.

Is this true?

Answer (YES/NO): NO